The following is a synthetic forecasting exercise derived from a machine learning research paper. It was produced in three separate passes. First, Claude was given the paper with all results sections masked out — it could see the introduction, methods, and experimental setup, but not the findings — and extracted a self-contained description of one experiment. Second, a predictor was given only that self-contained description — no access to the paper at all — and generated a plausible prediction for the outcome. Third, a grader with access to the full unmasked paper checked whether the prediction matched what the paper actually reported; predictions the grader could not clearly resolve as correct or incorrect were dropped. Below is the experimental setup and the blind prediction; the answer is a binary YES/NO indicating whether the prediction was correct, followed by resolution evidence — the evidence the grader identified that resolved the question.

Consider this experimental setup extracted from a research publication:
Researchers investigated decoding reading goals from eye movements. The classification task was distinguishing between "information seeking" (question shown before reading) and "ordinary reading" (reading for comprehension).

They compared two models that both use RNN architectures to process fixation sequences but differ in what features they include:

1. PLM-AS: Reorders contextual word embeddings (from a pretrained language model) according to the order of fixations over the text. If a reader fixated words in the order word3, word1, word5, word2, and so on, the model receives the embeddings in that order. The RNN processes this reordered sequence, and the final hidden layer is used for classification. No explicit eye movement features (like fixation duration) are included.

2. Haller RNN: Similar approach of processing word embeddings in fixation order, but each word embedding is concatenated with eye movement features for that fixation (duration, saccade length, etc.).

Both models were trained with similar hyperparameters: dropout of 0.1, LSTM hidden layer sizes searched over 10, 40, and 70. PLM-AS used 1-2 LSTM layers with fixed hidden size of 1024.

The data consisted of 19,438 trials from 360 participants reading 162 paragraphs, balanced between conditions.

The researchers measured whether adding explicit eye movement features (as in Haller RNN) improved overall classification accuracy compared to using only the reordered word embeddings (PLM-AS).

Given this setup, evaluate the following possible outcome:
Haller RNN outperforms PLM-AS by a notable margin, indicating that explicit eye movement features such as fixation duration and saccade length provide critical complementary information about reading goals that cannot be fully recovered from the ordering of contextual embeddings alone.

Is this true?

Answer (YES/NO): YES